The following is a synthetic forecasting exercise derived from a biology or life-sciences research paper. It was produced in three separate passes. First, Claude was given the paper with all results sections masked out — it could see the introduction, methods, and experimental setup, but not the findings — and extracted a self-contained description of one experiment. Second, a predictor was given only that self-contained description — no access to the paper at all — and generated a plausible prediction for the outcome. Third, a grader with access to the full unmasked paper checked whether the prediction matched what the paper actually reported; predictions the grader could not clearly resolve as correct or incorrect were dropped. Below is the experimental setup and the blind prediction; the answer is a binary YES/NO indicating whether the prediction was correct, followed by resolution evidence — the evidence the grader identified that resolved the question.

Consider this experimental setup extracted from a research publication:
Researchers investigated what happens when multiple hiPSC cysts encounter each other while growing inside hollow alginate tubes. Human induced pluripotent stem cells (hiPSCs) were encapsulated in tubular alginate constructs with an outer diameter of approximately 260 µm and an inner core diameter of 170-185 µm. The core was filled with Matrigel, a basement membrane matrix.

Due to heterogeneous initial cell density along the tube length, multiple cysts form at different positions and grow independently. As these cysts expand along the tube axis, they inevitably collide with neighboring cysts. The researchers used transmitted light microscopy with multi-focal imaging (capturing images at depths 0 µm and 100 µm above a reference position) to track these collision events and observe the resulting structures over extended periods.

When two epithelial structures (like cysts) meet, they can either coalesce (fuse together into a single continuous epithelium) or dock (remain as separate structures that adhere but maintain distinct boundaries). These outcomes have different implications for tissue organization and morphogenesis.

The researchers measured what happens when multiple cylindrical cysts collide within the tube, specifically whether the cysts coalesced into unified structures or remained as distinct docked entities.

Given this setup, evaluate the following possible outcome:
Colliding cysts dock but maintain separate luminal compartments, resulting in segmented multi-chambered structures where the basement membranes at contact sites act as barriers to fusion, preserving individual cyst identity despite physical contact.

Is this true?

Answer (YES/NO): YES